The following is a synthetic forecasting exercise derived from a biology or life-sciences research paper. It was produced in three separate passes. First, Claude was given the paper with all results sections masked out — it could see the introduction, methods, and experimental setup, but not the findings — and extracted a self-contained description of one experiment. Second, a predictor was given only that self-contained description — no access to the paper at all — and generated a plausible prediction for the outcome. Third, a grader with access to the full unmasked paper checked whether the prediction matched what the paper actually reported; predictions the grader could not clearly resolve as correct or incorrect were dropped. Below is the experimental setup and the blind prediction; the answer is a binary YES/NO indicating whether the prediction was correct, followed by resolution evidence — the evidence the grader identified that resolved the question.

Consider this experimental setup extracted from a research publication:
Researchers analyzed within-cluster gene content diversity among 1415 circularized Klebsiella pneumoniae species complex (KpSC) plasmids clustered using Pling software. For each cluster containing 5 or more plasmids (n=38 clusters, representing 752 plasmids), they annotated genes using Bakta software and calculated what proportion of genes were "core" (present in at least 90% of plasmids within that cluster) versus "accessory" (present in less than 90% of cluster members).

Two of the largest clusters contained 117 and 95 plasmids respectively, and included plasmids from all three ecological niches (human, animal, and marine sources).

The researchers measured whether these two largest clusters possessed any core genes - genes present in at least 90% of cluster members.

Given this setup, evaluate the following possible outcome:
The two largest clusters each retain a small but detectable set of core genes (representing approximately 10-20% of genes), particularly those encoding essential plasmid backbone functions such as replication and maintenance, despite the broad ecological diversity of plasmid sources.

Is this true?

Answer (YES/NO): NO